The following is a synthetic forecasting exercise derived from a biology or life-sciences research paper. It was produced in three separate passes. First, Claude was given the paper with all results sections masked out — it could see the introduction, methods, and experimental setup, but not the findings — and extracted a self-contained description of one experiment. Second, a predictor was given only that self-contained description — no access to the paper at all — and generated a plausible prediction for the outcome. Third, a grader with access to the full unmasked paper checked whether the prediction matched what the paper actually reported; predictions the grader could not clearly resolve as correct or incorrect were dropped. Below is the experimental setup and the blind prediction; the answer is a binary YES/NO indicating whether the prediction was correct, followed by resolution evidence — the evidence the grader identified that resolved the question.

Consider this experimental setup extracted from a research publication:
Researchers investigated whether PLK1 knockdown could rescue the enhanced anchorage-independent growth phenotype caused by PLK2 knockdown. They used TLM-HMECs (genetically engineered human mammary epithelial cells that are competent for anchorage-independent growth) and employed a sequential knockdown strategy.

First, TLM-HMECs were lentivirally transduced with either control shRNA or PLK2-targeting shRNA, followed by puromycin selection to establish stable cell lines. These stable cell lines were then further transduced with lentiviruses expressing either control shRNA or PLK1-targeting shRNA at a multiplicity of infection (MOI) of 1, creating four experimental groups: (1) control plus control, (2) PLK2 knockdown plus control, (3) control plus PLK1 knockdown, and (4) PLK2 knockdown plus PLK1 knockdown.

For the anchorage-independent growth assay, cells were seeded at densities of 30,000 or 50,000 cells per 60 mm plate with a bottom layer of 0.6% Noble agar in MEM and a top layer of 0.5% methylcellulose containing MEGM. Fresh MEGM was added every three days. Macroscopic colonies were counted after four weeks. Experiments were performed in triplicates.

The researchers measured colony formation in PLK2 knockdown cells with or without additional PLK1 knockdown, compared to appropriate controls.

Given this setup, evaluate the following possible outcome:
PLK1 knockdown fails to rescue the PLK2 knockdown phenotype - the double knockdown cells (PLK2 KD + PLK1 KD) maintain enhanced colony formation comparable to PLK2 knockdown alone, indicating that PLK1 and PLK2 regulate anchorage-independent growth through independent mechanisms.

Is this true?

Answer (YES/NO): NO